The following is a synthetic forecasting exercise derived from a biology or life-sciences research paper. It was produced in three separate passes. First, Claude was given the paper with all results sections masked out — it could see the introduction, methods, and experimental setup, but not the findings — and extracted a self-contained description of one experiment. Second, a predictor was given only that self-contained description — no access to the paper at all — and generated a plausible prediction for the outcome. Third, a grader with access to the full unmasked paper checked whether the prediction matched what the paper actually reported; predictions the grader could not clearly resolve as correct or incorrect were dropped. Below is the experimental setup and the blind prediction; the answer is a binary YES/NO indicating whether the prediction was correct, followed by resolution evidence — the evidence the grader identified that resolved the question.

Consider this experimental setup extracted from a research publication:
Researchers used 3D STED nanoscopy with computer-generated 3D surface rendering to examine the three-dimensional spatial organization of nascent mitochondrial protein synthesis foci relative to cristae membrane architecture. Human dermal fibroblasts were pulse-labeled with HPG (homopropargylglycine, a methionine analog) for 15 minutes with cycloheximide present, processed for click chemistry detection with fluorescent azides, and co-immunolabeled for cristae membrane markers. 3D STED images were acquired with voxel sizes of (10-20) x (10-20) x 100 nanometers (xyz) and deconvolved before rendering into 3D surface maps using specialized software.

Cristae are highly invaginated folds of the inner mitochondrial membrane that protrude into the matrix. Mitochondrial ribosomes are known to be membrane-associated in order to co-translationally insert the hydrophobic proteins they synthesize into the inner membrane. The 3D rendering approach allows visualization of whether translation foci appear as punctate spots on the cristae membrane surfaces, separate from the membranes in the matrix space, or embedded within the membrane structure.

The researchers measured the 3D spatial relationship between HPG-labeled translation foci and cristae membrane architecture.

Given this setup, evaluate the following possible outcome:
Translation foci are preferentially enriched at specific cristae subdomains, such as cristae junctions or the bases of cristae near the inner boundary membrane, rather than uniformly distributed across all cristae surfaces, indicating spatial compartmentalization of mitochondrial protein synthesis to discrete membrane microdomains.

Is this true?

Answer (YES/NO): NO